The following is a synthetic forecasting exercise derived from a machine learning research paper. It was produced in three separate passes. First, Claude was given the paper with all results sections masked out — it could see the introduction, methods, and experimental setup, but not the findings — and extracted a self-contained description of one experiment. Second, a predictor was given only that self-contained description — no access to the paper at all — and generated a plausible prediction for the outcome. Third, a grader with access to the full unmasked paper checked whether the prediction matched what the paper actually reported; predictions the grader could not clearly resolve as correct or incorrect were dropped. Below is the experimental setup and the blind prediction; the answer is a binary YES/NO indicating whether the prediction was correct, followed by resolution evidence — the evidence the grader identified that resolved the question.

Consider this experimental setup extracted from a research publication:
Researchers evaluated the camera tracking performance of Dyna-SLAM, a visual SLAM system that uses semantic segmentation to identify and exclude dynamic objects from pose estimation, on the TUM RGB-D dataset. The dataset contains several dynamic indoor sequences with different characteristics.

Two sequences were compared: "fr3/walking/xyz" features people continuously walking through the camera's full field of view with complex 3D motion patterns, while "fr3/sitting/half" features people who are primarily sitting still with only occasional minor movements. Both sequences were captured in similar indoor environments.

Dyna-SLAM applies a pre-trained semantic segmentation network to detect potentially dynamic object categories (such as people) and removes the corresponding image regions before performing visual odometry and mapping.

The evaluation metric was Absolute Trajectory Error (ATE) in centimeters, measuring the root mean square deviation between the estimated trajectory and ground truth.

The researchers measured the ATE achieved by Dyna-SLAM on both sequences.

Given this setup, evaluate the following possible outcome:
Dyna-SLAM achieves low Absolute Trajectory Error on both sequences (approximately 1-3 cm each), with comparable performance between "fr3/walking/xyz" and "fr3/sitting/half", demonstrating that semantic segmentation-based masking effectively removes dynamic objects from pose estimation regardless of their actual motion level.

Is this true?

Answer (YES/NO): NO